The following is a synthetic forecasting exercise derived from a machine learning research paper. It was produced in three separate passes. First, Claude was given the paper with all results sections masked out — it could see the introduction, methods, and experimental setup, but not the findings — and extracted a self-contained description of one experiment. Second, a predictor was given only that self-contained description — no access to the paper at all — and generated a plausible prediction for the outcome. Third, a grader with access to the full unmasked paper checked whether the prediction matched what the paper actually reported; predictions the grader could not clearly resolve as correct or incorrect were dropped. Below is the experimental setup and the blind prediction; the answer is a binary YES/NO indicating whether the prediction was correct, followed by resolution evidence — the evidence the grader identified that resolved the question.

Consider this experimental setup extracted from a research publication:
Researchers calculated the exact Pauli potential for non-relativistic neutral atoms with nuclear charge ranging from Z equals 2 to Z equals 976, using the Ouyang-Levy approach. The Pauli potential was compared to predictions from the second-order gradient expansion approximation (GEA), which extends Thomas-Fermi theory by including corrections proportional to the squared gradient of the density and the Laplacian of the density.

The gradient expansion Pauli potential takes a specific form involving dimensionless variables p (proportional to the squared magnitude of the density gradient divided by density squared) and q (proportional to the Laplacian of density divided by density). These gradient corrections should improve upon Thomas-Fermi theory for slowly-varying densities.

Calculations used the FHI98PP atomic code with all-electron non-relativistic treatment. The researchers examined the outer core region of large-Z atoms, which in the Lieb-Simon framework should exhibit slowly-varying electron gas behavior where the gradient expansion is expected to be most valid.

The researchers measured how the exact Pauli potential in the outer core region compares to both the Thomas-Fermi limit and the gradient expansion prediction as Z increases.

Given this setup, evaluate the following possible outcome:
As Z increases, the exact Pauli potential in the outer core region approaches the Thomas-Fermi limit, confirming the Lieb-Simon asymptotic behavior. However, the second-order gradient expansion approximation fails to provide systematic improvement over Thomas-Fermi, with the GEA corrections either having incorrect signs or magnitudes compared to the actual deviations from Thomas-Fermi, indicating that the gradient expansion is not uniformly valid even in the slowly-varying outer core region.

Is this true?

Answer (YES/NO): NO